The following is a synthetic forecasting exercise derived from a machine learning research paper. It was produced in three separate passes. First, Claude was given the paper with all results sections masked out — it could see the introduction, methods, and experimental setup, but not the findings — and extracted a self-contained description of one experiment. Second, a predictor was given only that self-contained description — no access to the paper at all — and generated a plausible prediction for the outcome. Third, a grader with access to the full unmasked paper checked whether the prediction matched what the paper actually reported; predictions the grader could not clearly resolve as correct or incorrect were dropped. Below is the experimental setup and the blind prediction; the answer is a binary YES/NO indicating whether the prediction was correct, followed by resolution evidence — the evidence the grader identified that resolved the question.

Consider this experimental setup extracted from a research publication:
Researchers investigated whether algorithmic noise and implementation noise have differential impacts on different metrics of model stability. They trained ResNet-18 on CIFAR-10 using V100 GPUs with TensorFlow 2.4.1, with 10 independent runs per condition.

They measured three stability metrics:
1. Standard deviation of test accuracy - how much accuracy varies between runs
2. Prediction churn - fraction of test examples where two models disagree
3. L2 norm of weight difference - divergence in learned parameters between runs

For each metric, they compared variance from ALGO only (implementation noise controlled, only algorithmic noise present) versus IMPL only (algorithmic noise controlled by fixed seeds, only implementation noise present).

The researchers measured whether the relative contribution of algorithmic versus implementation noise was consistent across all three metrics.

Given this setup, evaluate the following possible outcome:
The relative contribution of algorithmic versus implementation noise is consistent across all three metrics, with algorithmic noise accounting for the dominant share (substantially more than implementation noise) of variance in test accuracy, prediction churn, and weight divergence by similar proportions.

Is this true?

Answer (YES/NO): NO